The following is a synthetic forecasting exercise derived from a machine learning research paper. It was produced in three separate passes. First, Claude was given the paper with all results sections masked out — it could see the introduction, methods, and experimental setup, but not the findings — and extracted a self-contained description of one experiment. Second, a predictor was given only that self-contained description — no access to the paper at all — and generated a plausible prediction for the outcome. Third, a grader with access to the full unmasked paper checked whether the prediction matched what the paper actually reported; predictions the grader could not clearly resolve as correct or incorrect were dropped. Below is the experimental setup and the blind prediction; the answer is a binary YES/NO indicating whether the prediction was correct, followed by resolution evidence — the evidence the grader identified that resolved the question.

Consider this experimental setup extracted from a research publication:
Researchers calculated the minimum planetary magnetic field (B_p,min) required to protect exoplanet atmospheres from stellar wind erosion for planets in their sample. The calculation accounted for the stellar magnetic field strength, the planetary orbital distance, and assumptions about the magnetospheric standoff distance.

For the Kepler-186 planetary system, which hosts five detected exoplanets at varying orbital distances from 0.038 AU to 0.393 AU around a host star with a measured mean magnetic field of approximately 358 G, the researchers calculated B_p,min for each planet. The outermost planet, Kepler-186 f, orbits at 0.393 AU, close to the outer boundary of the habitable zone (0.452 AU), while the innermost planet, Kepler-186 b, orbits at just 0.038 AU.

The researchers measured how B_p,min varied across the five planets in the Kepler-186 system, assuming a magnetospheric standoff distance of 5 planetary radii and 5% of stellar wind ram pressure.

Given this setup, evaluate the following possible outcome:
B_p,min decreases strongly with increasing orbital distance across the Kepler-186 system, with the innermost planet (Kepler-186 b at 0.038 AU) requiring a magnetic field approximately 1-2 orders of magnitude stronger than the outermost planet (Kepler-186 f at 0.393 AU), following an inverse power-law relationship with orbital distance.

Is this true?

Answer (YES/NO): YES